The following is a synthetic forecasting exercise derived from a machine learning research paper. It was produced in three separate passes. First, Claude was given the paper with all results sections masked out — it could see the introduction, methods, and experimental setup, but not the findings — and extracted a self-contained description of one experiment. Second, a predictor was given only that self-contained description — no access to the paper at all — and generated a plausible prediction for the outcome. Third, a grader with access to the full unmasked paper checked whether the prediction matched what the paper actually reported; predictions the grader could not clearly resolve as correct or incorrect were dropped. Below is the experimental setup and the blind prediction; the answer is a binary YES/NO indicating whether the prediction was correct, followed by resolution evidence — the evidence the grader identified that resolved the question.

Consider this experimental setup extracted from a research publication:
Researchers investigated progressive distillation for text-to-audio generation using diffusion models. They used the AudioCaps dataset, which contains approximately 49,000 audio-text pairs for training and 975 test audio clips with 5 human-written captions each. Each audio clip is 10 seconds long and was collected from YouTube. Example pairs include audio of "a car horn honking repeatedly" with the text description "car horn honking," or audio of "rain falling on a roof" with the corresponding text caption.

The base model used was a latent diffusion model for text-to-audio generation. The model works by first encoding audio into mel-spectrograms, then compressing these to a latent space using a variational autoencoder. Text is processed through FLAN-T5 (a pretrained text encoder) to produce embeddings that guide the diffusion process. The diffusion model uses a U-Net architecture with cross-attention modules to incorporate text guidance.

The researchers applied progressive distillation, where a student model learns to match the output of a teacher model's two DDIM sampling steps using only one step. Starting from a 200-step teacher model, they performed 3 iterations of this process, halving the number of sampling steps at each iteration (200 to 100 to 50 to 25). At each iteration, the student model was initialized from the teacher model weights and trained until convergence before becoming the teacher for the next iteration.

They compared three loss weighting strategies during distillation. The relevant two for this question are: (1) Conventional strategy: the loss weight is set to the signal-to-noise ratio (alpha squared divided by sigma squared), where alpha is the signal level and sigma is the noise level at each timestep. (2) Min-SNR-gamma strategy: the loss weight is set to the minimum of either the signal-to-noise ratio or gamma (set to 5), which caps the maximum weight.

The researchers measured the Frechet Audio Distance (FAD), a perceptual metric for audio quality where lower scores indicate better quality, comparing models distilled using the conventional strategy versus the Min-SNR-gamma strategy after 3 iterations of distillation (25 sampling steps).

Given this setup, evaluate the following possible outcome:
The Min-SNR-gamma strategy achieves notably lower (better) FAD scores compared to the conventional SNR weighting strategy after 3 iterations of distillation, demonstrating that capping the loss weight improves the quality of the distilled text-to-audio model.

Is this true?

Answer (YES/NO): YES